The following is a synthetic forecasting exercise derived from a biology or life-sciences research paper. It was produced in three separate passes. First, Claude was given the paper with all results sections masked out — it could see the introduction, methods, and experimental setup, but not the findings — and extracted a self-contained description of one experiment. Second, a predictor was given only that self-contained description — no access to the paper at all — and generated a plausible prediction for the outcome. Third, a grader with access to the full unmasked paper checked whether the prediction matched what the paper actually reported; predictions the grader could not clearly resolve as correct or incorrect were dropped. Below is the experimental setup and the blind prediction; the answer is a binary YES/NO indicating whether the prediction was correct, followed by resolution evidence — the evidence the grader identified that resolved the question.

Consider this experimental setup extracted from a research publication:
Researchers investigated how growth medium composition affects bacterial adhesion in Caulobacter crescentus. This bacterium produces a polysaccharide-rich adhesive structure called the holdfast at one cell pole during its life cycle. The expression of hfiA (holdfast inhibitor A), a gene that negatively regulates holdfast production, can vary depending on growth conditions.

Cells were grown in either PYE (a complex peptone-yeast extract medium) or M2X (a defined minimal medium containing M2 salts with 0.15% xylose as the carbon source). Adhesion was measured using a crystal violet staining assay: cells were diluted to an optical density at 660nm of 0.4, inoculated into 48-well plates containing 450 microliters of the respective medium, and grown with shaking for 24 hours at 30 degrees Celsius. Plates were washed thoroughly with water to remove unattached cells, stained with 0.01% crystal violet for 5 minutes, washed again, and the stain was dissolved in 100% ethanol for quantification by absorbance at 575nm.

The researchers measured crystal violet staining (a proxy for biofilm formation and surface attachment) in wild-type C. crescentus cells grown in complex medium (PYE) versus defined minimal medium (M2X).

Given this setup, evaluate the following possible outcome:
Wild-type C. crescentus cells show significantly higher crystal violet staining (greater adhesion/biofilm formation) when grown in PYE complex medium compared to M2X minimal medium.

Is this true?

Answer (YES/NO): YES